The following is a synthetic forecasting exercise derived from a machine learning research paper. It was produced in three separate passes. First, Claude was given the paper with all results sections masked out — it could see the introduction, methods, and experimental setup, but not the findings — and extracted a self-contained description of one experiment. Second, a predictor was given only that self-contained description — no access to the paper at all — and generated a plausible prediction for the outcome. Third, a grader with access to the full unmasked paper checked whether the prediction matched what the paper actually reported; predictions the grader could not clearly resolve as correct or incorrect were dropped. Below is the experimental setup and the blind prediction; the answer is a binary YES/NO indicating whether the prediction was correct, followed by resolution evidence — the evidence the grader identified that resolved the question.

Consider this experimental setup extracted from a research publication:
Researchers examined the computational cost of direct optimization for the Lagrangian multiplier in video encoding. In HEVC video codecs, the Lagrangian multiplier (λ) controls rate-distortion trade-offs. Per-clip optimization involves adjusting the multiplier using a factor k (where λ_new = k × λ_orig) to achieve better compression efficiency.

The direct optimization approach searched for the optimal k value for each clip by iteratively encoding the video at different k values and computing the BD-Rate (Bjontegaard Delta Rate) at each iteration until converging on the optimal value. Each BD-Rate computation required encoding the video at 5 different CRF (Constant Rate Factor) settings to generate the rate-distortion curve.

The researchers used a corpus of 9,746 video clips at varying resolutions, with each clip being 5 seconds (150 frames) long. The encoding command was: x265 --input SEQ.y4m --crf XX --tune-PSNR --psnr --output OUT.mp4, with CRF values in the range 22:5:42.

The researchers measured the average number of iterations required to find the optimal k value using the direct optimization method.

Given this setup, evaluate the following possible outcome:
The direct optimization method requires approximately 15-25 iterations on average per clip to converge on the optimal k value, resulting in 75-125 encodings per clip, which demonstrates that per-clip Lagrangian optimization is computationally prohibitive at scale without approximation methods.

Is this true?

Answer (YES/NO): NO